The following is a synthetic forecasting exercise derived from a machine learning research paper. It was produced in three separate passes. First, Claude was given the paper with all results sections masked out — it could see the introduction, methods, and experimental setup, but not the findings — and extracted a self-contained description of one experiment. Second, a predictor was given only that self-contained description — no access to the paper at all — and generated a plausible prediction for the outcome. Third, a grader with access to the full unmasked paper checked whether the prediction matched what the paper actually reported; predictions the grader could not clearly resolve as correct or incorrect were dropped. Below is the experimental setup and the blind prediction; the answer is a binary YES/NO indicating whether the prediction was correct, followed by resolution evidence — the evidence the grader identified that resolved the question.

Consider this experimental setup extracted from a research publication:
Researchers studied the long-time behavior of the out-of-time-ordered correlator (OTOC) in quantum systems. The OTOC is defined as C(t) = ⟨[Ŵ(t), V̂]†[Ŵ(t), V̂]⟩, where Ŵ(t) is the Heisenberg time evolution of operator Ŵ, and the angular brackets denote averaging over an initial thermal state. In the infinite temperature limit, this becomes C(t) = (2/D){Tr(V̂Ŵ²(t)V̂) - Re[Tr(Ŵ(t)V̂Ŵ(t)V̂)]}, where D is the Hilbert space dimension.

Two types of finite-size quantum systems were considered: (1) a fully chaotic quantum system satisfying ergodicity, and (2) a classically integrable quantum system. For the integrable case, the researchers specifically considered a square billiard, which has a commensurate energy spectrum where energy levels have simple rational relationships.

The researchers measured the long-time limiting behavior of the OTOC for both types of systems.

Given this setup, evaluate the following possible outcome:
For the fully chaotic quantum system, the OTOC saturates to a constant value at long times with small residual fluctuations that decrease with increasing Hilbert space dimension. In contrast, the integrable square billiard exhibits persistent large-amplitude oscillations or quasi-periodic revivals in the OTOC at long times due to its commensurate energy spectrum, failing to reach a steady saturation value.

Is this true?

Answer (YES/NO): YES